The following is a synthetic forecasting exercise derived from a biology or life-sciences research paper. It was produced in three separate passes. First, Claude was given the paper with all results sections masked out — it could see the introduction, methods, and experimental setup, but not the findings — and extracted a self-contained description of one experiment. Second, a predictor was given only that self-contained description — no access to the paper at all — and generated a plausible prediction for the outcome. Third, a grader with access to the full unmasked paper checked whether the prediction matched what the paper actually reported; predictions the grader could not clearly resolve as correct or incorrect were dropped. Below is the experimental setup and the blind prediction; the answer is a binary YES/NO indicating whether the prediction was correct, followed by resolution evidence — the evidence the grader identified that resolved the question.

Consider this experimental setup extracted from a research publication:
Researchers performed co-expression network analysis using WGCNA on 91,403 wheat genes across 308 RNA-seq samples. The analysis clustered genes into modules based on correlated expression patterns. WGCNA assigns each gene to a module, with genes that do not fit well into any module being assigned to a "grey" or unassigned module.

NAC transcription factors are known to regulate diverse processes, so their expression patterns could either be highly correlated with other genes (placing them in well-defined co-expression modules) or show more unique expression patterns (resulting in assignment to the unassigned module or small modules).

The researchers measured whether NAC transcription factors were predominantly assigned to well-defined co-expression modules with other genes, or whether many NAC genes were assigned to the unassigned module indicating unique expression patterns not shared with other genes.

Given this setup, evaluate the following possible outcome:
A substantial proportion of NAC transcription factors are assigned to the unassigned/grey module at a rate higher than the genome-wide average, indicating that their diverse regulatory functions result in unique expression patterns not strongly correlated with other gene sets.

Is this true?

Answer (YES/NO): YES